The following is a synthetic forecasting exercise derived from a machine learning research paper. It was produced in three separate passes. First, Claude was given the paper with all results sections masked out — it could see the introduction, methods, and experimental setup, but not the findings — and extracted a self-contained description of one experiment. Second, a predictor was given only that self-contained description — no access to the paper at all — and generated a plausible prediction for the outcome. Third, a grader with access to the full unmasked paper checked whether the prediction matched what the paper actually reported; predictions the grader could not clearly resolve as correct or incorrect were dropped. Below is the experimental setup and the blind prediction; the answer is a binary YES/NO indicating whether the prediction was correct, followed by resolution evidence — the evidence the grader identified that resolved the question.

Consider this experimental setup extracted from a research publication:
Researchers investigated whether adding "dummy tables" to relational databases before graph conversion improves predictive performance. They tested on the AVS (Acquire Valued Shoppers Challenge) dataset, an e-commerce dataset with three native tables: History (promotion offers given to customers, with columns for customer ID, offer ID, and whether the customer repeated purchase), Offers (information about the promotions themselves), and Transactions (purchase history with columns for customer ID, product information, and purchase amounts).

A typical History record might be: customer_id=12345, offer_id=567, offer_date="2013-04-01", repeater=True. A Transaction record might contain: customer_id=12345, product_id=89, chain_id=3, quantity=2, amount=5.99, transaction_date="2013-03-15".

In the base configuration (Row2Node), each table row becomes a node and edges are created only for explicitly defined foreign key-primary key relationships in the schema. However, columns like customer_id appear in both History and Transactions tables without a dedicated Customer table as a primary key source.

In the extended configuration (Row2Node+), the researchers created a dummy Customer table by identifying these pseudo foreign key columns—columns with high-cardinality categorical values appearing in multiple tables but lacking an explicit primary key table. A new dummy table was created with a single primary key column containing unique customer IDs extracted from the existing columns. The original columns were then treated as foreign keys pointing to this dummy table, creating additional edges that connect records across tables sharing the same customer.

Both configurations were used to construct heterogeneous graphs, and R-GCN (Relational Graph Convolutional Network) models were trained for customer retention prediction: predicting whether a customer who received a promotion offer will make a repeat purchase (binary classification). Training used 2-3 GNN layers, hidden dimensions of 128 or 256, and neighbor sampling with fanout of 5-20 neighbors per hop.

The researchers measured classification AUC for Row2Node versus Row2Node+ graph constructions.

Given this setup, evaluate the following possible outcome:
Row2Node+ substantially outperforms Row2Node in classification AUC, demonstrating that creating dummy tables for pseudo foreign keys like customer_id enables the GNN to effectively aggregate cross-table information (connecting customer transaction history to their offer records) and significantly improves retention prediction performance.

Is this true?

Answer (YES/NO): YES